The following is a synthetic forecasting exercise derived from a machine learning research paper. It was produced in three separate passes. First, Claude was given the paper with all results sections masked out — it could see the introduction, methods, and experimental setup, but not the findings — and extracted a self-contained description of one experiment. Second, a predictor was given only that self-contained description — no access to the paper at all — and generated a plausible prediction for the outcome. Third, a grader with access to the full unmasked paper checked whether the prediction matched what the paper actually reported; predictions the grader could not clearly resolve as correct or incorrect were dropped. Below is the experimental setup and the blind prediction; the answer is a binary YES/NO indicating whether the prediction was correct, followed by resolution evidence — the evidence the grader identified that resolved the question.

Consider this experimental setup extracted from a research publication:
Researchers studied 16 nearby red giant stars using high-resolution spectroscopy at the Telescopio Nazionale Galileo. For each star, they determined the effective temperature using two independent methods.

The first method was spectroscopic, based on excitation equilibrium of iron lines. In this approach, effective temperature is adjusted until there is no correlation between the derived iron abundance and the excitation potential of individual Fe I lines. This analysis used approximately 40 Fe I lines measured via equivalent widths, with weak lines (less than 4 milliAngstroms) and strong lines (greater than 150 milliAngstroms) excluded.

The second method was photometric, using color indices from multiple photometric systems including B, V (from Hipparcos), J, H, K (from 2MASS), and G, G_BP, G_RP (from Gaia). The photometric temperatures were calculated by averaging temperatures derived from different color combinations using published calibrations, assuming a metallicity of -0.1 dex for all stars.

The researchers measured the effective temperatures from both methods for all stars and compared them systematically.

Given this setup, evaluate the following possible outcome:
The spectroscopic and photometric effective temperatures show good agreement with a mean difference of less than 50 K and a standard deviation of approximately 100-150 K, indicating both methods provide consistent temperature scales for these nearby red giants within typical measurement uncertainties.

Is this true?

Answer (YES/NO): NO